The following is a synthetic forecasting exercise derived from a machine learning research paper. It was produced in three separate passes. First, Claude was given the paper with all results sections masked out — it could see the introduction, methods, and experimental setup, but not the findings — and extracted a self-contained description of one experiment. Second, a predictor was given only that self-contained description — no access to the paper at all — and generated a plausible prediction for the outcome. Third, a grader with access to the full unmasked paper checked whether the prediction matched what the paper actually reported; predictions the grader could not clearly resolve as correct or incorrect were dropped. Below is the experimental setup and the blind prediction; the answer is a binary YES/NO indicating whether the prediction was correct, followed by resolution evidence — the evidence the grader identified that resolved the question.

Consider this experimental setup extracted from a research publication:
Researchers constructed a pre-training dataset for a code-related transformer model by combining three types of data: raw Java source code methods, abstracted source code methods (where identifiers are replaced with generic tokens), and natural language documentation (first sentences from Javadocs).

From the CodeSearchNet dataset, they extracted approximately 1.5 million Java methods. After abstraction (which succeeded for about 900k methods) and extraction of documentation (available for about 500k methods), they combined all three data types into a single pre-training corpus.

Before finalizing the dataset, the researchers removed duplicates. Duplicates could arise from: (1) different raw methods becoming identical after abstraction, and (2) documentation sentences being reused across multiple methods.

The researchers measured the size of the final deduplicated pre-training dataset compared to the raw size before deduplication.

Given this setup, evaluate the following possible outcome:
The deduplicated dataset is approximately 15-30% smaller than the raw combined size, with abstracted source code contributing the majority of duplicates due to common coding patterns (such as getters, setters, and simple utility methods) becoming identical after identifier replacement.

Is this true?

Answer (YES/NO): NO